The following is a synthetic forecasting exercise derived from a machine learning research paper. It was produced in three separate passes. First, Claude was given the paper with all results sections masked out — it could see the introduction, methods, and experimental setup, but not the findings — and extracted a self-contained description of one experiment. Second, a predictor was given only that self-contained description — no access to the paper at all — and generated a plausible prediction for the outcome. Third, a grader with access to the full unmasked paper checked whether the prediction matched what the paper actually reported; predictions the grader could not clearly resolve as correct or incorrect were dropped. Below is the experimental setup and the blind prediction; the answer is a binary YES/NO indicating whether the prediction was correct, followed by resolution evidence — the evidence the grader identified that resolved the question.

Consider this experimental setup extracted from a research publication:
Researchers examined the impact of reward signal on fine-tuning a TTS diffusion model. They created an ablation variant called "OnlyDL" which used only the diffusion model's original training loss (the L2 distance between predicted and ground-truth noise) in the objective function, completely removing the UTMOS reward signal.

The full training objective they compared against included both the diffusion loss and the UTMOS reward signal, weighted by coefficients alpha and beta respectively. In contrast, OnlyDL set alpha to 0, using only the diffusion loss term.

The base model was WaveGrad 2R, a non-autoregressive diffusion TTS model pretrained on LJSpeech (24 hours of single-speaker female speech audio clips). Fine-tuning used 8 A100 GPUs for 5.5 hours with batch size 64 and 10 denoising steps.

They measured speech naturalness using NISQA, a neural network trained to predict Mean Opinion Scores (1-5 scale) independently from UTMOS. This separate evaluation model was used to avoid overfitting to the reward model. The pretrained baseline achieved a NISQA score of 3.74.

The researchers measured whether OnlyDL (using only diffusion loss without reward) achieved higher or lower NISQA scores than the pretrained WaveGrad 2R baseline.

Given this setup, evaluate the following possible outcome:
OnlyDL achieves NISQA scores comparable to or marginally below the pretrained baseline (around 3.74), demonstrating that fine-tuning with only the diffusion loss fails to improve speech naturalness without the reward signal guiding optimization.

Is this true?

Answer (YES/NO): NO